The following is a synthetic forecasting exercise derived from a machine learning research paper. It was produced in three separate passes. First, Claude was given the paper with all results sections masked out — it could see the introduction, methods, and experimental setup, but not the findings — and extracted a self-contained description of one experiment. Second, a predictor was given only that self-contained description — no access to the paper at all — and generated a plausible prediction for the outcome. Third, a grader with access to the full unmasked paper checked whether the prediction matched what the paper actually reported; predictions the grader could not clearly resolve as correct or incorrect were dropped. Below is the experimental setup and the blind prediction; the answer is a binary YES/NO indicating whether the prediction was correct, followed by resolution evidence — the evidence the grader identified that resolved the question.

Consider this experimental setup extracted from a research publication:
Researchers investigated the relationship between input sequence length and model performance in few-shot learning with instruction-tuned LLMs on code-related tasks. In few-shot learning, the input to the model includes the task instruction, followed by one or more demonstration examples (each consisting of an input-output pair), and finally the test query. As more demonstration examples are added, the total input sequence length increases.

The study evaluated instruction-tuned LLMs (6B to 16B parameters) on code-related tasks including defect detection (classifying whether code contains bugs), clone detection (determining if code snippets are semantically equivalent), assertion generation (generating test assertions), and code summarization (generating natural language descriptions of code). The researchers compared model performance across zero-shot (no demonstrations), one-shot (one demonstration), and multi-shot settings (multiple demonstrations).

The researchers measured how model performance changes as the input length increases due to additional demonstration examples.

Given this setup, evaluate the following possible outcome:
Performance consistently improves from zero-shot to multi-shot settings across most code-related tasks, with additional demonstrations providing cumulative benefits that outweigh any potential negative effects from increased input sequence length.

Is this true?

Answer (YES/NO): NO